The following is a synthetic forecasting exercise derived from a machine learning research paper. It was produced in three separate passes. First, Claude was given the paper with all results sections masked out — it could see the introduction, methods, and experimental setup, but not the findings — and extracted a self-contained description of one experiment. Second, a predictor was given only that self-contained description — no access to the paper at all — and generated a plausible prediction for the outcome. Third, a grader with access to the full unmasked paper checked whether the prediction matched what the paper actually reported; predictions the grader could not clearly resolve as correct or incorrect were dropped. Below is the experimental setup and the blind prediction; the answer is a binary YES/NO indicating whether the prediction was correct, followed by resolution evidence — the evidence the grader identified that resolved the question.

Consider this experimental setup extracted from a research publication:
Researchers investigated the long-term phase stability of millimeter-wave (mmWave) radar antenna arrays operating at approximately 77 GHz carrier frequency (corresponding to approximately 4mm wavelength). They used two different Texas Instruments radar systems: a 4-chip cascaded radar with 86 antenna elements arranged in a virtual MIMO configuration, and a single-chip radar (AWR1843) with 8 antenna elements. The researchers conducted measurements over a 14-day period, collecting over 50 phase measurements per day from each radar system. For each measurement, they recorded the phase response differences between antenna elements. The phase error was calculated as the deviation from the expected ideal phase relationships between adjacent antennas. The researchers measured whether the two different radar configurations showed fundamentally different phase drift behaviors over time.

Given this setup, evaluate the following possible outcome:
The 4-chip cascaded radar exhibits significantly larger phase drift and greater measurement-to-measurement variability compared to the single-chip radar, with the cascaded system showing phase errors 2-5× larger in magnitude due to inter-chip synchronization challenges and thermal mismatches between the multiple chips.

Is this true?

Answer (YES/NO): NO